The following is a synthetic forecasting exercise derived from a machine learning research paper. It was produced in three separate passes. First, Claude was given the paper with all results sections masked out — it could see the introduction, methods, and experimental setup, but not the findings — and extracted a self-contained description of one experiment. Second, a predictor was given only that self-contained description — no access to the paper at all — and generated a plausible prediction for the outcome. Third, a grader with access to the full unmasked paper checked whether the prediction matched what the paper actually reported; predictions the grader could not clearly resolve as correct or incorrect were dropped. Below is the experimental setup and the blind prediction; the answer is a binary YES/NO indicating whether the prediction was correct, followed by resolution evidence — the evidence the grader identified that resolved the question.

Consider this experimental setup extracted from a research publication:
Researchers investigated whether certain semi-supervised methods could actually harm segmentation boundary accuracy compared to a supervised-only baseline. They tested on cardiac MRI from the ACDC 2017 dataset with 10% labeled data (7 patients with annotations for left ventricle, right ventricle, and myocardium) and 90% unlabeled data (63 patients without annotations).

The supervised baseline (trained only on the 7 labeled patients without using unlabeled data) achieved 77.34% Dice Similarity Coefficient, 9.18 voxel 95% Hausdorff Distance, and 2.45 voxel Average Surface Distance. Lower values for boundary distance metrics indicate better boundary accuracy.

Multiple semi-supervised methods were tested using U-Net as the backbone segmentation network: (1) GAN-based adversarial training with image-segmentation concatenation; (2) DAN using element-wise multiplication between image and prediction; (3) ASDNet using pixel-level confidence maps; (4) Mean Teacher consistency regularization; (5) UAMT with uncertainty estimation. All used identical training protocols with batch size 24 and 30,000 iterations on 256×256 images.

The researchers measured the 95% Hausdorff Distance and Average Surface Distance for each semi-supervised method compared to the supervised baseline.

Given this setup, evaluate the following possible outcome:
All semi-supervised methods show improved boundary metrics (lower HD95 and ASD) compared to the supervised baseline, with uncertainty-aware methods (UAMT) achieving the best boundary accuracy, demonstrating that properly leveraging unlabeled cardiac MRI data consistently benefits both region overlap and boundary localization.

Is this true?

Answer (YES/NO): NO